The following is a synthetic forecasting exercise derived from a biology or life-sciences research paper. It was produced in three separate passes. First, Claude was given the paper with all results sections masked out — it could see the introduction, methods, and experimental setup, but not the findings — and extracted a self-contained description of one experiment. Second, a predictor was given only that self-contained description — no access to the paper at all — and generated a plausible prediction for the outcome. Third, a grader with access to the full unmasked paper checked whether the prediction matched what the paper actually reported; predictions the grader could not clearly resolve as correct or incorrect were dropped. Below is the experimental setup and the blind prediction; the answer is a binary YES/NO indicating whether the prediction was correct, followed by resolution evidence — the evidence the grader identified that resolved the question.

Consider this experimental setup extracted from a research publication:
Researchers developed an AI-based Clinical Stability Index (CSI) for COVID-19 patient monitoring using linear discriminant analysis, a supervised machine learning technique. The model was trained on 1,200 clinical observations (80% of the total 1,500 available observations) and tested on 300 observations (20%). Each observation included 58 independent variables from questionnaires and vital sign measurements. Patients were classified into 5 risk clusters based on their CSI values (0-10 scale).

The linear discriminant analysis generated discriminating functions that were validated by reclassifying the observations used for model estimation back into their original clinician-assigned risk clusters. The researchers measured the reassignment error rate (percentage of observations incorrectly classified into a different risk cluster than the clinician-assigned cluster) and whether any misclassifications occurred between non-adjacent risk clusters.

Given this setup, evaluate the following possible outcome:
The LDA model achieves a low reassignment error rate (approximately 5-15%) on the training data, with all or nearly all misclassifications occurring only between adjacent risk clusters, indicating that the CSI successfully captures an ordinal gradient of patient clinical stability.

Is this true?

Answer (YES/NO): YES